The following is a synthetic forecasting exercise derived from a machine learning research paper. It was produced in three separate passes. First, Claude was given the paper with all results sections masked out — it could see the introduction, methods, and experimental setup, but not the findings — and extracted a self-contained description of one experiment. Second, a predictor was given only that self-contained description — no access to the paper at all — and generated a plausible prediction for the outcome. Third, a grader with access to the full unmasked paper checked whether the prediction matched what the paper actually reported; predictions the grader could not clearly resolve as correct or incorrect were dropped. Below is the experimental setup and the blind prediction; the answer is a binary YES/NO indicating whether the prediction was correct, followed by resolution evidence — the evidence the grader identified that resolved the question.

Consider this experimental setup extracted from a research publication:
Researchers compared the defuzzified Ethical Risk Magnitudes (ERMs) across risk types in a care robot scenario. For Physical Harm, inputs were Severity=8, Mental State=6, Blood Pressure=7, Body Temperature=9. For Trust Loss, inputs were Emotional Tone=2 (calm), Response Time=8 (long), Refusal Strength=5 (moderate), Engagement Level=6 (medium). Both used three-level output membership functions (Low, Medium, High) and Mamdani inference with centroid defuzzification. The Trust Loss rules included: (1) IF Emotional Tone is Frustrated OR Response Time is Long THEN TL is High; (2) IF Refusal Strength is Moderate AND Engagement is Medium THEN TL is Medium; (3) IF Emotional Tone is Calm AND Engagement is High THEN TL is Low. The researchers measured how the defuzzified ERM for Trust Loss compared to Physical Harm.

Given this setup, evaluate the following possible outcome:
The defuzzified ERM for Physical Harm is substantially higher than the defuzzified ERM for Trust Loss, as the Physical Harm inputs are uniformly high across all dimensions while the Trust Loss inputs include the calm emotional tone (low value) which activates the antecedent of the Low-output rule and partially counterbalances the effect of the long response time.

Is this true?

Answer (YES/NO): NO